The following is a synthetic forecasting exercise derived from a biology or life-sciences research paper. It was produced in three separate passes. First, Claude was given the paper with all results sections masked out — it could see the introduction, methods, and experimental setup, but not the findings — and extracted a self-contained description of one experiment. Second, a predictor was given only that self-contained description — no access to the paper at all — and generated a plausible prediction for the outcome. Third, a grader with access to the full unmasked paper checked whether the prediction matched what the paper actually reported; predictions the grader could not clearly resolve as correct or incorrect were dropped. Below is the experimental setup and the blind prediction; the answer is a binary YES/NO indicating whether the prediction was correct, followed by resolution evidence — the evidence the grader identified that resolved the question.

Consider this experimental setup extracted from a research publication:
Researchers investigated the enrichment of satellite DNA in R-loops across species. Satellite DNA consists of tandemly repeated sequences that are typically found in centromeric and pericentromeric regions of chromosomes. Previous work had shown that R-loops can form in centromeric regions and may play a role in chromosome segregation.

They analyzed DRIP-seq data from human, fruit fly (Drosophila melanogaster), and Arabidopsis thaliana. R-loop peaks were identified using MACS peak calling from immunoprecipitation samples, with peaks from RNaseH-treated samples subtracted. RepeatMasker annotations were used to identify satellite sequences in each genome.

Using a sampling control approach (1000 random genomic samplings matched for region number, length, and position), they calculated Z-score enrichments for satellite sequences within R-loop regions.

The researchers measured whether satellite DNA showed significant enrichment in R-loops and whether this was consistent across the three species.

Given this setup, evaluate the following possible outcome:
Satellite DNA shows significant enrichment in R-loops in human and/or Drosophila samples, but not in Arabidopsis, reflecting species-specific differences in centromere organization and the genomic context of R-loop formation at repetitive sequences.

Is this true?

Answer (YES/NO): NO